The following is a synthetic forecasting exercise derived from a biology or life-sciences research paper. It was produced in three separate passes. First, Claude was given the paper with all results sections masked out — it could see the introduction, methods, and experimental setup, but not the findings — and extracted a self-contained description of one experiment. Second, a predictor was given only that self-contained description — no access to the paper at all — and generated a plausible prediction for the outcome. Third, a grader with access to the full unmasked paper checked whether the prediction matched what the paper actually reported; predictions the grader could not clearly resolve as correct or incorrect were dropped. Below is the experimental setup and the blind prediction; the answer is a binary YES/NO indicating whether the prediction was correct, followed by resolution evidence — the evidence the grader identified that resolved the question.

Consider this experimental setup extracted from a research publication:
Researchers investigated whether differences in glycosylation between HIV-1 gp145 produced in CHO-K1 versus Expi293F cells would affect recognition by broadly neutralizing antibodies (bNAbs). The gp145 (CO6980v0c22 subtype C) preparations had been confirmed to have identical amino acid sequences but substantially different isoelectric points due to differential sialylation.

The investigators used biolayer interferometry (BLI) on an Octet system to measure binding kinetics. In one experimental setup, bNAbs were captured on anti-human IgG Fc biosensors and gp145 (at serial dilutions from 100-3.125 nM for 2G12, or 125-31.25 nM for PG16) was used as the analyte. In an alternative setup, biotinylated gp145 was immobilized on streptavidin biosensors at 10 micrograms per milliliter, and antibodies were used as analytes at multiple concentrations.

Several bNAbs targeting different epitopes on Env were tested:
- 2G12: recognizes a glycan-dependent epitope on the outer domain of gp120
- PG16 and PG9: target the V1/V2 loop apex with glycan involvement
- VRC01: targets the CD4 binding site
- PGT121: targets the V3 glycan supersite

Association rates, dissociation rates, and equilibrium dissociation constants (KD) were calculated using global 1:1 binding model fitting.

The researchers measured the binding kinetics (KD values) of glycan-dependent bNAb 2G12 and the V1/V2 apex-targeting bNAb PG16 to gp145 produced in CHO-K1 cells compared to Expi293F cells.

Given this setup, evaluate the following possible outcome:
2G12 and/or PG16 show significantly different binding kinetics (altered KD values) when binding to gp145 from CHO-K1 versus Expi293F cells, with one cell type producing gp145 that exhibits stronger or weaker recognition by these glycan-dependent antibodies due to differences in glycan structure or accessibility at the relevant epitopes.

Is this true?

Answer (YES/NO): NO